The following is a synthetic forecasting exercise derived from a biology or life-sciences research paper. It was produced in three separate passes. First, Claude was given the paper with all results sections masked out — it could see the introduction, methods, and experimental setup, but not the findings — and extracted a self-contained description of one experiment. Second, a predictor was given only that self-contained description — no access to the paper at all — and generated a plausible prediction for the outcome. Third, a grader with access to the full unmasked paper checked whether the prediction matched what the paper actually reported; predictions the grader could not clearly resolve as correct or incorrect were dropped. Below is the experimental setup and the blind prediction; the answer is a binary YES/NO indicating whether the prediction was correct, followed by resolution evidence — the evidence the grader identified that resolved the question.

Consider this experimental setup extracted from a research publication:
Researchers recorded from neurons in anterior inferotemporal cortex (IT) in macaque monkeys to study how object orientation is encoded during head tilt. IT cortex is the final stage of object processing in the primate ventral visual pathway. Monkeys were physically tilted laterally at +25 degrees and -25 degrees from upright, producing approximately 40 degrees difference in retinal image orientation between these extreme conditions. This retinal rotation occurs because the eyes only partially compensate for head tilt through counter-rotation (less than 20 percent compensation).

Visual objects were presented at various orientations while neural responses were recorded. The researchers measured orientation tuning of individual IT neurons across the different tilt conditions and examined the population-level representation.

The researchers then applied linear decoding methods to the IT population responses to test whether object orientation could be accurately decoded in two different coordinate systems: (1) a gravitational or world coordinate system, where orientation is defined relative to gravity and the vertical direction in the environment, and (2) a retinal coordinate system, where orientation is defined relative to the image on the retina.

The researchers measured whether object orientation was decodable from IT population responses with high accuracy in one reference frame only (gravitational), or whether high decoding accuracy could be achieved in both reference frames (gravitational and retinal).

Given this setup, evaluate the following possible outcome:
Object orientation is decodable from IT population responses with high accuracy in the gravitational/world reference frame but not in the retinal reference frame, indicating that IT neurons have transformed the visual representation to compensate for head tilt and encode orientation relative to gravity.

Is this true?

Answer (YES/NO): NO